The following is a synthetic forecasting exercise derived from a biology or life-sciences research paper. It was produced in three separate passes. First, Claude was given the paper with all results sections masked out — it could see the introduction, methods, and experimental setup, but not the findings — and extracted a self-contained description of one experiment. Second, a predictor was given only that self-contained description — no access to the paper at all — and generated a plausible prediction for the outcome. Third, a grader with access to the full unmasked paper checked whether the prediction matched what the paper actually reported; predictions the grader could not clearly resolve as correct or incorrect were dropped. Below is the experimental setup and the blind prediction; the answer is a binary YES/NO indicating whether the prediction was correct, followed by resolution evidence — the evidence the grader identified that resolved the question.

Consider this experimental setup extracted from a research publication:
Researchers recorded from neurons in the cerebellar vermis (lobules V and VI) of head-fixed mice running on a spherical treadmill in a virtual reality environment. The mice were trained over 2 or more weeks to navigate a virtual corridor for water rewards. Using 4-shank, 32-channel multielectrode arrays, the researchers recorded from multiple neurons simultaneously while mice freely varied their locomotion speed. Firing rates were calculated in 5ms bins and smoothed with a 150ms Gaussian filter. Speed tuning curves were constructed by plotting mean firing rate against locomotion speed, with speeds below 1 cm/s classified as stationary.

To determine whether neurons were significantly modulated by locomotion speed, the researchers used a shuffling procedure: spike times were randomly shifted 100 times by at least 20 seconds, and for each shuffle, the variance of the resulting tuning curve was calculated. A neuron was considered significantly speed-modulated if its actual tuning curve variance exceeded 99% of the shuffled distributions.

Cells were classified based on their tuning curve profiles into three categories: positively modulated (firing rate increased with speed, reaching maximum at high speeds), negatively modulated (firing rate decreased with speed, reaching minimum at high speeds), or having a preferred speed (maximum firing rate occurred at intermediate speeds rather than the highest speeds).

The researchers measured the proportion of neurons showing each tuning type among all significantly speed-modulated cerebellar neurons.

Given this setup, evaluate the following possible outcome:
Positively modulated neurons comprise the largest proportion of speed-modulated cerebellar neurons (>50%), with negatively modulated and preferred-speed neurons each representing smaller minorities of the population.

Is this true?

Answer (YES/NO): NO